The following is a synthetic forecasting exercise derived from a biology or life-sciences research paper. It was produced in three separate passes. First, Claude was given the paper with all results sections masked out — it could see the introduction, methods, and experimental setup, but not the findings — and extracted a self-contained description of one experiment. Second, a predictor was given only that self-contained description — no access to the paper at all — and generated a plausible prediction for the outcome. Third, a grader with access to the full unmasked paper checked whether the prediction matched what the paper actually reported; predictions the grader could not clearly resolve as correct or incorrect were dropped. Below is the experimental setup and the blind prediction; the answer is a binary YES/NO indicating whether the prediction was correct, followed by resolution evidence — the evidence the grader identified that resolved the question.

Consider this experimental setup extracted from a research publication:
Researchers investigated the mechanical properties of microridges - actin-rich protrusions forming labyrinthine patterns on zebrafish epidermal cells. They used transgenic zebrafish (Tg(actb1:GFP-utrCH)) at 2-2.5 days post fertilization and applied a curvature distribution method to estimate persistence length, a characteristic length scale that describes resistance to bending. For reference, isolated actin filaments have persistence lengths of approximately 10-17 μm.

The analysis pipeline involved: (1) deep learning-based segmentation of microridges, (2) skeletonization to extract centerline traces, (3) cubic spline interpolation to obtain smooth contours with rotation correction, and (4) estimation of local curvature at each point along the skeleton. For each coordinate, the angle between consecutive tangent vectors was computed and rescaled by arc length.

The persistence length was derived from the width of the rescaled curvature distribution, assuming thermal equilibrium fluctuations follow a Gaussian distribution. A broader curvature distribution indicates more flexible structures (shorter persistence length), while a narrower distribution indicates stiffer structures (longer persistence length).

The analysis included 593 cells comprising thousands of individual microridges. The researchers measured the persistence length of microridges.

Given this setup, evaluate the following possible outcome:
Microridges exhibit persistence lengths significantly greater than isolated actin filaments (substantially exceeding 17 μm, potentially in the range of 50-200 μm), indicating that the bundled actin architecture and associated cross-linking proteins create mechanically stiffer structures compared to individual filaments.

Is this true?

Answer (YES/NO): NO